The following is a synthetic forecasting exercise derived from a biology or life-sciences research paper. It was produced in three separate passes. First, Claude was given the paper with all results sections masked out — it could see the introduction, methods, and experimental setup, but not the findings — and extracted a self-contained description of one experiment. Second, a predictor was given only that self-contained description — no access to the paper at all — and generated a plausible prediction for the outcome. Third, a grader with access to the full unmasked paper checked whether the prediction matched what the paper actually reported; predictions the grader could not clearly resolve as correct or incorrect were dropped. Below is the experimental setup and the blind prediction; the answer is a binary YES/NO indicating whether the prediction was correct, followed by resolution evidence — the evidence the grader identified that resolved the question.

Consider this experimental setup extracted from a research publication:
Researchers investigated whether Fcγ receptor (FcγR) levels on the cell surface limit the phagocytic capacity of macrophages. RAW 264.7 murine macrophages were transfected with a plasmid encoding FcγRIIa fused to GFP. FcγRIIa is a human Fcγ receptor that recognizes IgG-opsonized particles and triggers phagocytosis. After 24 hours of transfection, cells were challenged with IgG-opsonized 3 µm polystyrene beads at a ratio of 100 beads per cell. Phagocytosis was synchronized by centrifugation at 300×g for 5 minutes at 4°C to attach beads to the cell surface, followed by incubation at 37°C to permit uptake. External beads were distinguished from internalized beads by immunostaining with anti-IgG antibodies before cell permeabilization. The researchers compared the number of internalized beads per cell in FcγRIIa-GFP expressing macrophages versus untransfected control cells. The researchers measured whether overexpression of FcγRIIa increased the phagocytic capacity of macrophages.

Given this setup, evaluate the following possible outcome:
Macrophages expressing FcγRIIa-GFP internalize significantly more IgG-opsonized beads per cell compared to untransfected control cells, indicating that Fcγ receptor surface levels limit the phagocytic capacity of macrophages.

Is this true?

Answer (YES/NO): NO